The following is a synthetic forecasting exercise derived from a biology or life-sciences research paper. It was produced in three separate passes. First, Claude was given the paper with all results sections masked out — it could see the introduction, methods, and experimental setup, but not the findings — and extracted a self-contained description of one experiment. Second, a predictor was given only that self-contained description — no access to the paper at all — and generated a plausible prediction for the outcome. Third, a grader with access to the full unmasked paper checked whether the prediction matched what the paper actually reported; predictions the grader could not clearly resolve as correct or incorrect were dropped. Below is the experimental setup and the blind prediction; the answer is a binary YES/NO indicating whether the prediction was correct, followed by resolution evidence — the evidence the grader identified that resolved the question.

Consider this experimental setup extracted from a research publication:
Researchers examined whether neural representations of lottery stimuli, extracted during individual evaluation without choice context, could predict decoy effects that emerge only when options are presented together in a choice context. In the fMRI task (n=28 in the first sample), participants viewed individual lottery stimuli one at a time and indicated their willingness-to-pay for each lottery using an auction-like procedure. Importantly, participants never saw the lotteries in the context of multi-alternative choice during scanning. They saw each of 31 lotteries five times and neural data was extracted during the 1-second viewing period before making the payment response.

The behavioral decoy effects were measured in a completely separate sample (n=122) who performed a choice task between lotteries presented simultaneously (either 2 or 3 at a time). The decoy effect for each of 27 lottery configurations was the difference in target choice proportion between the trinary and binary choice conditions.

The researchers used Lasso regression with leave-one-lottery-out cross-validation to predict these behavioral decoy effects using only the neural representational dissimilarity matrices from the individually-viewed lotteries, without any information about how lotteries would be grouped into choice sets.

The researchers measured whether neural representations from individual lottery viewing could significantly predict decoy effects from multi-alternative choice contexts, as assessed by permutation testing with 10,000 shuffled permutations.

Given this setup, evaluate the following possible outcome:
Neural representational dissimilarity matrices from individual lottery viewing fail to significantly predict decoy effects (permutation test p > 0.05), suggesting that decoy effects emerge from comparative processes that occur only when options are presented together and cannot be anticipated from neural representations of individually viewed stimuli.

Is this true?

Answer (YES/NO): NO